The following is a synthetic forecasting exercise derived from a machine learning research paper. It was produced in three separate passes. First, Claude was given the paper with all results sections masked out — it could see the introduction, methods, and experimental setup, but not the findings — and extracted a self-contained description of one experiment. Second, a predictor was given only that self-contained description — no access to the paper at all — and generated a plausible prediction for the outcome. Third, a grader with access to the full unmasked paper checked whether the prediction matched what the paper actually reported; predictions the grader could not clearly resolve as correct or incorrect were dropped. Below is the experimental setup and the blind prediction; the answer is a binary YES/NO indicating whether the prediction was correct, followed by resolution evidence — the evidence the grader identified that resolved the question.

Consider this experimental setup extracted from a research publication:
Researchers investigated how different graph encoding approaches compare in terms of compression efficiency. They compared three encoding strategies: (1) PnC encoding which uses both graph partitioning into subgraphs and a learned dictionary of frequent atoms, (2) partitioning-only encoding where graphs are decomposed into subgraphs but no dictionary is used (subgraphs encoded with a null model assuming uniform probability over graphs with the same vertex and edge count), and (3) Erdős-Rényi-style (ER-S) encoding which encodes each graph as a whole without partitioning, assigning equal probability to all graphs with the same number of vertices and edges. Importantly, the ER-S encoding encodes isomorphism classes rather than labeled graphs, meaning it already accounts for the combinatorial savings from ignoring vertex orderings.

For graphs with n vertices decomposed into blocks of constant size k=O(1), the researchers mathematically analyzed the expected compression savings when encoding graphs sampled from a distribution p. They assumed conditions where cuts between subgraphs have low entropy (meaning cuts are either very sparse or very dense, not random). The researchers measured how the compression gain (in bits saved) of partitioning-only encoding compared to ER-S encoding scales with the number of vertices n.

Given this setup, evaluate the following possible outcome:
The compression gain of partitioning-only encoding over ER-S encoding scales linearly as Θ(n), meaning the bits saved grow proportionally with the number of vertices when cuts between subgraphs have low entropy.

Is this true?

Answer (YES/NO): NO